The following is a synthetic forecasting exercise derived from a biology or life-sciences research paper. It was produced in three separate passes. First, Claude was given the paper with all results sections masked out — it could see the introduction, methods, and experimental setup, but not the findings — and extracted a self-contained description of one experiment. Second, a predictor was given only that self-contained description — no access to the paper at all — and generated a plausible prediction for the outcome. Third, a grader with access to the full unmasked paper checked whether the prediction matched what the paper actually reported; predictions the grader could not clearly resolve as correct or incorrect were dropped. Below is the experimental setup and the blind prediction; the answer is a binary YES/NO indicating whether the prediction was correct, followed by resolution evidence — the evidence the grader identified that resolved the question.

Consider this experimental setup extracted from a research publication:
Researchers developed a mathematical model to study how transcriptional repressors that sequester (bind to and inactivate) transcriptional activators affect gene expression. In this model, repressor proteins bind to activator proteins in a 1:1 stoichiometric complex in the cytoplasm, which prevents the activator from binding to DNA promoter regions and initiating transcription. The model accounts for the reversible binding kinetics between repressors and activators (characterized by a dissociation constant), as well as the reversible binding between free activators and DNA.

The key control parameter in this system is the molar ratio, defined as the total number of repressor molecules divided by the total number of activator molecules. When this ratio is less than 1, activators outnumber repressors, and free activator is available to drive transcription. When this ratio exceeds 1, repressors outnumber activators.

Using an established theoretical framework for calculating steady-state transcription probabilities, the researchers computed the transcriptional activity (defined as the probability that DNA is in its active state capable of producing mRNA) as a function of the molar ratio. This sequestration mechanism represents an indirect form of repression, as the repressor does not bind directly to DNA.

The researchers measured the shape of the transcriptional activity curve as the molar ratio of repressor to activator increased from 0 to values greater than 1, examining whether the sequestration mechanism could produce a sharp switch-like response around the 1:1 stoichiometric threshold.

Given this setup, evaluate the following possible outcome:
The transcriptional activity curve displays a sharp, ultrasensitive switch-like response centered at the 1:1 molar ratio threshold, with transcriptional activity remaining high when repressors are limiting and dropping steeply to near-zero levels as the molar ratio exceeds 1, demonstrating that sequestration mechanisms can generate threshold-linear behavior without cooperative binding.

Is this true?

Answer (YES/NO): YES